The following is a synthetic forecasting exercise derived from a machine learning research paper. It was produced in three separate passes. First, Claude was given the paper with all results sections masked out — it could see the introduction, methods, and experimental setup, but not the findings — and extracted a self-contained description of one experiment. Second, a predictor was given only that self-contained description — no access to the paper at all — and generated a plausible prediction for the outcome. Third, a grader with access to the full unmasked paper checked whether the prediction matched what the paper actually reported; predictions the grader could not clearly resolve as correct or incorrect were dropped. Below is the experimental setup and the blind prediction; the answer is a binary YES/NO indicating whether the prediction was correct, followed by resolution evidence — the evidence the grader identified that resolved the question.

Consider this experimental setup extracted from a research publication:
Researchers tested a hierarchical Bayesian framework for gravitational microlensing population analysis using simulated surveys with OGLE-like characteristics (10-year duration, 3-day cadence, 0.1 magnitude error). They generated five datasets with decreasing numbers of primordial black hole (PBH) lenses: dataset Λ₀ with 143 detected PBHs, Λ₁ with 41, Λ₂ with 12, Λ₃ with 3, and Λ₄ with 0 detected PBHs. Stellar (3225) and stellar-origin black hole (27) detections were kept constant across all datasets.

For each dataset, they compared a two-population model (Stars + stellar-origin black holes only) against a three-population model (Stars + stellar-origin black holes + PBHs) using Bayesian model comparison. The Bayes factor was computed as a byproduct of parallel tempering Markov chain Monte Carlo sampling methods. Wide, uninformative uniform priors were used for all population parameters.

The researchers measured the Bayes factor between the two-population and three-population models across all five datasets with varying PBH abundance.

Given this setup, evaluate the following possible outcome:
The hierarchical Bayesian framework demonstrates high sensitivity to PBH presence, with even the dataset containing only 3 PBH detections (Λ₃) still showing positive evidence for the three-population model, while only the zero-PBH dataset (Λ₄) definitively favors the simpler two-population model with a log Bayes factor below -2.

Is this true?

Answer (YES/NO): NO